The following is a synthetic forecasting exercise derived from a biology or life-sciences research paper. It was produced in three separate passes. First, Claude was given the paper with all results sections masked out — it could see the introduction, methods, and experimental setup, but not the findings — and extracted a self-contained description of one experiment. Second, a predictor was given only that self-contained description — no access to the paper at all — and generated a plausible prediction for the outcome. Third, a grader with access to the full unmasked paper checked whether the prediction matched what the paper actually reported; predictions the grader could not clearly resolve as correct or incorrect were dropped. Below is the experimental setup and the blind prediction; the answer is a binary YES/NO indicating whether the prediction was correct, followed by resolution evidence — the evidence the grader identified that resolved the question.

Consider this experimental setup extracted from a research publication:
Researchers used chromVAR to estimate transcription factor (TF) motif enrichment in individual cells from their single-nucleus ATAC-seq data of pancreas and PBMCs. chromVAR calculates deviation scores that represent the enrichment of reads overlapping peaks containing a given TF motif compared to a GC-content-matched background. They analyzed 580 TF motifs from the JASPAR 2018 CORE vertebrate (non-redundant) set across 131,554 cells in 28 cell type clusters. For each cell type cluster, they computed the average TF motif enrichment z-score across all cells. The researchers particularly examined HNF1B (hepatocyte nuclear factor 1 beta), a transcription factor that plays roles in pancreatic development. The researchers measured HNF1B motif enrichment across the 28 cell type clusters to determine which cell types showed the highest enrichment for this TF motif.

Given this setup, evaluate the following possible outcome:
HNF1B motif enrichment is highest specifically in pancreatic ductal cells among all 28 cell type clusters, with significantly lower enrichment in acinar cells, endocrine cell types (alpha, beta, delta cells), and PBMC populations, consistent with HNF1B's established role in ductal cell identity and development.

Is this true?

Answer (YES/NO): YES